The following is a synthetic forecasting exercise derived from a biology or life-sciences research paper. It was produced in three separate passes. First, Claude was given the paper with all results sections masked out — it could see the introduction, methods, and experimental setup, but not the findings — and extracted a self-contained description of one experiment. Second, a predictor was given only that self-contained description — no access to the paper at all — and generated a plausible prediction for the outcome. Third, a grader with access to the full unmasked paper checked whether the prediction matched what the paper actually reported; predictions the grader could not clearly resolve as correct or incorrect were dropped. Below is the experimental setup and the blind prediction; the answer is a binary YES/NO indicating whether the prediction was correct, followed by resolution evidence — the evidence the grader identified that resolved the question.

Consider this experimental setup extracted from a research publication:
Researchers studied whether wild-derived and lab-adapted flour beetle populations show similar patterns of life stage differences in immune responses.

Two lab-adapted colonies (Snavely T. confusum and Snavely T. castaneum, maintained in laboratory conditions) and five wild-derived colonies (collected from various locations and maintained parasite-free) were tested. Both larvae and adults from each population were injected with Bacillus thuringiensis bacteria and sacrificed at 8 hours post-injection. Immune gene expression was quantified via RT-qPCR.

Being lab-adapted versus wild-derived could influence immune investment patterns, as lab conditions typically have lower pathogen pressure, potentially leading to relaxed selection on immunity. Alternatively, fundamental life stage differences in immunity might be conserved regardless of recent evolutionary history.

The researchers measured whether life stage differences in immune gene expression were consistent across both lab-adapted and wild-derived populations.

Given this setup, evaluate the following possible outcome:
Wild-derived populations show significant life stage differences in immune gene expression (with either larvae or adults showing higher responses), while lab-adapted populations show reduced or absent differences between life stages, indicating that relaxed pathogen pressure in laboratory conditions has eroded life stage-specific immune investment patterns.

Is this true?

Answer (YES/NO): NO